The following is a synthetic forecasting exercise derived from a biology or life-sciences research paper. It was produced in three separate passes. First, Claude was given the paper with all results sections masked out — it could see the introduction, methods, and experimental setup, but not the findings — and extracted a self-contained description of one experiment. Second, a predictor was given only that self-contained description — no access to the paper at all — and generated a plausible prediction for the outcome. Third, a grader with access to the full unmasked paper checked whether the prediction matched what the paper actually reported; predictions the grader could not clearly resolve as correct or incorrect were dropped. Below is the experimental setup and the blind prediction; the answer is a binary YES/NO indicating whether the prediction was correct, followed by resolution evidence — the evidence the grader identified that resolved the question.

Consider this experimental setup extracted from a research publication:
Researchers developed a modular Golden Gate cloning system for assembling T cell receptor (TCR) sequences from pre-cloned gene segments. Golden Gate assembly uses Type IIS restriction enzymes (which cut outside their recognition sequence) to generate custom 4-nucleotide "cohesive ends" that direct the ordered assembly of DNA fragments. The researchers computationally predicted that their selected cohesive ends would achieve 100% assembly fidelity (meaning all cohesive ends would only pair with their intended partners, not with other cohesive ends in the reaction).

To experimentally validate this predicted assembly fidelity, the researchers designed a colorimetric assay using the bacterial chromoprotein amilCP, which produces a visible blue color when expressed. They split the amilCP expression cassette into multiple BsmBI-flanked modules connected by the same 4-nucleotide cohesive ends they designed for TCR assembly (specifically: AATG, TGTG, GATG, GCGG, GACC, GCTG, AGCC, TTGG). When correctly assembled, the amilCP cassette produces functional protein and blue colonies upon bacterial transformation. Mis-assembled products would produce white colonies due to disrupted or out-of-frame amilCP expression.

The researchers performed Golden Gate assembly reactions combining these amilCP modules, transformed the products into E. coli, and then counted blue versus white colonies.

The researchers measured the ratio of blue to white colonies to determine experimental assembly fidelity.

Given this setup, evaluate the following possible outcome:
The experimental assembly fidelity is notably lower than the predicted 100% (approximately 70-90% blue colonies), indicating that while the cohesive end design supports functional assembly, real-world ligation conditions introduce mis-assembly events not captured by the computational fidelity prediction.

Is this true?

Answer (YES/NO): NO